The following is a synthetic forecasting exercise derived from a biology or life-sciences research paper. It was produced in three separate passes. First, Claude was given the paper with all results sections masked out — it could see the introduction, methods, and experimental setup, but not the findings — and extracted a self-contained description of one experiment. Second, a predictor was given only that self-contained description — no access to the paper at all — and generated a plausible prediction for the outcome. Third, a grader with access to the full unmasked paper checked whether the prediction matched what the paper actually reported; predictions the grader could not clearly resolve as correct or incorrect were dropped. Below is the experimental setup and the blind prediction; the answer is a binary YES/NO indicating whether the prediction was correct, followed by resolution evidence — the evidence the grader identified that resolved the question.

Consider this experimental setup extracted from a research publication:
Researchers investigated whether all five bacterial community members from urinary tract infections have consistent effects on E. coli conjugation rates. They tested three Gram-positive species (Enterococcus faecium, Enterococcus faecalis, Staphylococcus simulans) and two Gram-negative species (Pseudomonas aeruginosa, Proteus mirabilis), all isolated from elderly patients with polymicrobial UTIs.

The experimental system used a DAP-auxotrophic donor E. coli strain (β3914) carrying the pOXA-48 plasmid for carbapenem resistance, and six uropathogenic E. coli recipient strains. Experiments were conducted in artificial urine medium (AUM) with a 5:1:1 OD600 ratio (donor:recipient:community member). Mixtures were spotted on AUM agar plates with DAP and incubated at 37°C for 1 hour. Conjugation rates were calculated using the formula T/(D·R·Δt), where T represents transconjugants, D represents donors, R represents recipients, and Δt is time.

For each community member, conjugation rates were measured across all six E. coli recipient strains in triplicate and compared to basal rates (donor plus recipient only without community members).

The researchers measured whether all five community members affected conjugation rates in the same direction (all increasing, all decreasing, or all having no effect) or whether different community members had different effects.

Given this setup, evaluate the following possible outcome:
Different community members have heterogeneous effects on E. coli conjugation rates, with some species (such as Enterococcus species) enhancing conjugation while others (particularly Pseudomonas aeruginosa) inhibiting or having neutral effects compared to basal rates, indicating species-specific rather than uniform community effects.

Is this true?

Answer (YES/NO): YES